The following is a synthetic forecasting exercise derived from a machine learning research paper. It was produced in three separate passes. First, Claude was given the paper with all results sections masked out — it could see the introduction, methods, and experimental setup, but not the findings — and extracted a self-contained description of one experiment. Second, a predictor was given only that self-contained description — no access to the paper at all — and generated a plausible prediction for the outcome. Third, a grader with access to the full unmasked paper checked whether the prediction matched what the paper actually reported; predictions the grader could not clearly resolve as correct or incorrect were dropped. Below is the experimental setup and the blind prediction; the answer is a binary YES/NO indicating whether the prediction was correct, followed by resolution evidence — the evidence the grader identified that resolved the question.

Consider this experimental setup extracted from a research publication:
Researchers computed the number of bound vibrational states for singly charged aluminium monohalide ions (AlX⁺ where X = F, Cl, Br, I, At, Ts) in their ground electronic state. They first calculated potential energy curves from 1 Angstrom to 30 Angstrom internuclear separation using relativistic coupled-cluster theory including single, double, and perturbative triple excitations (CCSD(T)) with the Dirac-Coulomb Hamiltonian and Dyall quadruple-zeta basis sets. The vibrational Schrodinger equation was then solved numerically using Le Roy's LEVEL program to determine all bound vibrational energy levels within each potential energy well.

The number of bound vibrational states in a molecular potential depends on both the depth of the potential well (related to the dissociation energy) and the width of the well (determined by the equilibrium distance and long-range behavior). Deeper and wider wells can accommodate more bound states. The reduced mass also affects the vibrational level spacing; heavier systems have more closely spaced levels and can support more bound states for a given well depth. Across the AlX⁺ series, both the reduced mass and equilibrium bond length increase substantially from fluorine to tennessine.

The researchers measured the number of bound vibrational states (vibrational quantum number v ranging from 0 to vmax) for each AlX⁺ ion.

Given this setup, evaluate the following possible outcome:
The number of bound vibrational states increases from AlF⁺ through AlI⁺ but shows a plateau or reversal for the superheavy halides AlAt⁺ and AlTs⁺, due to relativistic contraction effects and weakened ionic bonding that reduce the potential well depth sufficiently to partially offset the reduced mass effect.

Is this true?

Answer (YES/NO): NO